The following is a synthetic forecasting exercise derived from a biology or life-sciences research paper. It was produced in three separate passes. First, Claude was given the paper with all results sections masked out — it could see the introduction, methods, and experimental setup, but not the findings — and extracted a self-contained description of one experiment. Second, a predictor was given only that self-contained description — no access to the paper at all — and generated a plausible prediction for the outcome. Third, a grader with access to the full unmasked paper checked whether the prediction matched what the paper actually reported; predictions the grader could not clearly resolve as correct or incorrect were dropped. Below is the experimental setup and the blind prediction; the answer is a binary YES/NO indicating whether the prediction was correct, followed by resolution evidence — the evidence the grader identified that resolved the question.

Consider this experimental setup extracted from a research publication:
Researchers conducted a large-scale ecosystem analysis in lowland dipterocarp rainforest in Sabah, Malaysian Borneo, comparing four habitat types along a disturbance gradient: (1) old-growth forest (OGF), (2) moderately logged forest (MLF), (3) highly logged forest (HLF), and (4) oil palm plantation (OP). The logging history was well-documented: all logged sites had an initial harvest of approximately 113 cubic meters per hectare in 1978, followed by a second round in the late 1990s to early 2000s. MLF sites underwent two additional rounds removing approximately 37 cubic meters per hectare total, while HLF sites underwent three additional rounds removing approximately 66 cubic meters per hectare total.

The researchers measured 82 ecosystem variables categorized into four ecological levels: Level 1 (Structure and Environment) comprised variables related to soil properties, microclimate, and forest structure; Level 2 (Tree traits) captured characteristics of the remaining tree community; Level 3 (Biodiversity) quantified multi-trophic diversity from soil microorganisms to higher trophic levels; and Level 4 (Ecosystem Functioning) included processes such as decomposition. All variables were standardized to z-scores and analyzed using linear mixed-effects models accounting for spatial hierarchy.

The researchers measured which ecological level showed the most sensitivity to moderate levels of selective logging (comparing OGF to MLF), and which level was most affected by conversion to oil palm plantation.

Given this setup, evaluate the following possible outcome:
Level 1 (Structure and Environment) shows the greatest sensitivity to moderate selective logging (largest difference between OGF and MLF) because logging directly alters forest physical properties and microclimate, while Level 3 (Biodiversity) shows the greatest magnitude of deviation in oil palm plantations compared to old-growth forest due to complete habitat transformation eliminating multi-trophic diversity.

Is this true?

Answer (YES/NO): YES